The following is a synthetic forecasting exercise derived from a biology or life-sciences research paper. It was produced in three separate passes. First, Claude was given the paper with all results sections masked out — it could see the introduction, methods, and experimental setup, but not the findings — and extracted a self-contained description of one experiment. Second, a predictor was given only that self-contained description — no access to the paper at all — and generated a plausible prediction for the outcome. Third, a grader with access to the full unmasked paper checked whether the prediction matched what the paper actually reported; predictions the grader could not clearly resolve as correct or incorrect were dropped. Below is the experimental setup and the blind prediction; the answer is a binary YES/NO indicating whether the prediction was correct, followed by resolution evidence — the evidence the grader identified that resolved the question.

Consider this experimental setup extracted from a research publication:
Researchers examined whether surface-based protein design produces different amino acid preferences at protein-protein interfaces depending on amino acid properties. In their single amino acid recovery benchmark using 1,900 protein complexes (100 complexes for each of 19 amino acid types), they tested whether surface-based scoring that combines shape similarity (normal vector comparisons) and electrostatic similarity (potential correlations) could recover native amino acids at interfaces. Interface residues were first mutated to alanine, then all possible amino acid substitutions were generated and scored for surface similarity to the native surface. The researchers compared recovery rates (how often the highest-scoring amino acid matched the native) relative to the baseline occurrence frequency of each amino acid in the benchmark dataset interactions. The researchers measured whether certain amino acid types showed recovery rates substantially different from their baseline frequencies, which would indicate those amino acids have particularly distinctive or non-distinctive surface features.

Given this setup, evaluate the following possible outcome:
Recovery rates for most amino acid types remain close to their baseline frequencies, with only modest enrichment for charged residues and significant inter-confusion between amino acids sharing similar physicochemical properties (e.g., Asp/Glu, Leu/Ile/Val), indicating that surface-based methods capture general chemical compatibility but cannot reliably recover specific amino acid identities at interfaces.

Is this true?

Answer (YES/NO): NO